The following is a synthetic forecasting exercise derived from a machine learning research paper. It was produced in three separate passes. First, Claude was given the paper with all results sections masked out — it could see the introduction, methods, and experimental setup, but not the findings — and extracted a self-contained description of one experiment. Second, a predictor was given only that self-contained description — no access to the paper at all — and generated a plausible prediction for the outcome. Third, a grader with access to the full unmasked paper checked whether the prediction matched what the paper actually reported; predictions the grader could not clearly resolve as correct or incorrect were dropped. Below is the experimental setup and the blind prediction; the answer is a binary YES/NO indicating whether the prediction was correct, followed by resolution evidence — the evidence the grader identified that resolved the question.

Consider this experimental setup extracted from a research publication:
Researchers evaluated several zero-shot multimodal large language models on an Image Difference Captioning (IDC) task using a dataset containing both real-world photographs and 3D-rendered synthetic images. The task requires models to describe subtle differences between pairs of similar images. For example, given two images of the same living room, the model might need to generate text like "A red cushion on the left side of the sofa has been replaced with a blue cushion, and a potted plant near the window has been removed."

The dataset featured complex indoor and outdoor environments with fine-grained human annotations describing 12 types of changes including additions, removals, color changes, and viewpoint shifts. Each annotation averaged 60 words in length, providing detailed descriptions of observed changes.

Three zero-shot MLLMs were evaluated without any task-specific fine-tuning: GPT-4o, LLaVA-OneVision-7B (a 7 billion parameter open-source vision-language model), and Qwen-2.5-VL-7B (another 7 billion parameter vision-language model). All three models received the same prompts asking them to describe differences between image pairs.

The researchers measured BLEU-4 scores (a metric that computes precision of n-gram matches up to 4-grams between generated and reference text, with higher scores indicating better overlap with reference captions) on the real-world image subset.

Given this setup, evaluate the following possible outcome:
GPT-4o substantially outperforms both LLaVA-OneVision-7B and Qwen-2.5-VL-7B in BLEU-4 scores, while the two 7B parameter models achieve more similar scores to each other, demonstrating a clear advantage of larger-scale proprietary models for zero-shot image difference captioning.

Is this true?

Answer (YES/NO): NO